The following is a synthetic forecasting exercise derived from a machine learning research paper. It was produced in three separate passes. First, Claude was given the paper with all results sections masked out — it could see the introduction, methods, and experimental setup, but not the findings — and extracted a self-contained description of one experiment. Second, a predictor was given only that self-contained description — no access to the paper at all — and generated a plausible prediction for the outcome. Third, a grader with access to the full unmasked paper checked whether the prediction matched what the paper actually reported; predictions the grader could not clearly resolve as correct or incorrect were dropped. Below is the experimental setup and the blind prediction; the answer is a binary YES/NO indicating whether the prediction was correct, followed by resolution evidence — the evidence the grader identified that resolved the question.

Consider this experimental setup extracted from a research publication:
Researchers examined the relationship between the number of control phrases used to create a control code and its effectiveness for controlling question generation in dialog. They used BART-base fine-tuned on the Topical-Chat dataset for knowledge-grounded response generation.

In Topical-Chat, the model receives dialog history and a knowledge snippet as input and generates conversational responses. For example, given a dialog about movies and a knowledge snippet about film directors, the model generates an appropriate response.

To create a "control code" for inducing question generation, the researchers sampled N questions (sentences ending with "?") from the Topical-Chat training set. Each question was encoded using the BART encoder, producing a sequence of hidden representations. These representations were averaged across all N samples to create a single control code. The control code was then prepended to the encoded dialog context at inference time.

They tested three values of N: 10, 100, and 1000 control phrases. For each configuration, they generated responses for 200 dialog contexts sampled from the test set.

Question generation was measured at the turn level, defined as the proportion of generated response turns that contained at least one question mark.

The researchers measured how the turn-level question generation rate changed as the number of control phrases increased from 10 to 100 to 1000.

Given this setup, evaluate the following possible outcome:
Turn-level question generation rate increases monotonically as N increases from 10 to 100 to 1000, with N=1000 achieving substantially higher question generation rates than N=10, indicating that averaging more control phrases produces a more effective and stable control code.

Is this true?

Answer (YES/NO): NO